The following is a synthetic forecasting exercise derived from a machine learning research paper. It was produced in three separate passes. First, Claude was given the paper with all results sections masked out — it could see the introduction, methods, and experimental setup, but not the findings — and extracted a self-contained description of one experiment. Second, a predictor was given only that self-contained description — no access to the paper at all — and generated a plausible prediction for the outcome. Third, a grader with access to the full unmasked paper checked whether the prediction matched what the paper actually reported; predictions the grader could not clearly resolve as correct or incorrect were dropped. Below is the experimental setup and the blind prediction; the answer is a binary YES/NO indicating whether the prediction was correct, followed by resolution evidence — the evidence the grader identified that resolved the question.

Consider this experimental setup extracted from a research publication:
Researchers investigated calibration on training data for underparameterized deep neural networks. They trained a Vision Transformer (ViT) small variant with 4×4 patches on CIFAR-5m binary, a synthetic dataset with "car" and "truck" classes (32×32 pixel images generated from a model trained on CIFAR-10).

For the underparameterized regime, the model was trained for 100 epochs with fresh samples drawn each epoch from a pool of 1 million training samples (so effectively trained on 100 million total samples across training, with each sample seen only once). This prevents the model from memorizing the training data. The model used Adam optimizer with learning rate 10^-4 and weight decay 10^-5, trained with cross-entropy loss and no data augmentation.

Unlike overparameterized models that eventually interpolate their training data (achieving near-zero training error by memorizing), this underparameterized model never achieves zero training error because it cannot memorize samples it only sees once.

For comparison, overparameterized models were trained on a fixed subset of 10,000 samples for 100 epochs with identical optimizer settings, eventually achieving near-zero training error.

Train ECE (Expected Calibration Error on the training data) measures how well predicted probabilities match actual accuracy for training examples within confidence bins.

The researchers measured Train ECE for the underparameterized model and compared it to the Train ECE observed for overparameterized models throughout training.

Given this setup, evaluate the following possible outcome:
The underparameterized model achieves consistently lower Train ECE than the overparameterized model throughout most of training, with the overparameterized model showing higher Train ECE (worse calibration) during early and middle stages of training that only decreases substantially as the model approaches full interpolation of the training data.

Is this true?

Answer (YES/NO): NO